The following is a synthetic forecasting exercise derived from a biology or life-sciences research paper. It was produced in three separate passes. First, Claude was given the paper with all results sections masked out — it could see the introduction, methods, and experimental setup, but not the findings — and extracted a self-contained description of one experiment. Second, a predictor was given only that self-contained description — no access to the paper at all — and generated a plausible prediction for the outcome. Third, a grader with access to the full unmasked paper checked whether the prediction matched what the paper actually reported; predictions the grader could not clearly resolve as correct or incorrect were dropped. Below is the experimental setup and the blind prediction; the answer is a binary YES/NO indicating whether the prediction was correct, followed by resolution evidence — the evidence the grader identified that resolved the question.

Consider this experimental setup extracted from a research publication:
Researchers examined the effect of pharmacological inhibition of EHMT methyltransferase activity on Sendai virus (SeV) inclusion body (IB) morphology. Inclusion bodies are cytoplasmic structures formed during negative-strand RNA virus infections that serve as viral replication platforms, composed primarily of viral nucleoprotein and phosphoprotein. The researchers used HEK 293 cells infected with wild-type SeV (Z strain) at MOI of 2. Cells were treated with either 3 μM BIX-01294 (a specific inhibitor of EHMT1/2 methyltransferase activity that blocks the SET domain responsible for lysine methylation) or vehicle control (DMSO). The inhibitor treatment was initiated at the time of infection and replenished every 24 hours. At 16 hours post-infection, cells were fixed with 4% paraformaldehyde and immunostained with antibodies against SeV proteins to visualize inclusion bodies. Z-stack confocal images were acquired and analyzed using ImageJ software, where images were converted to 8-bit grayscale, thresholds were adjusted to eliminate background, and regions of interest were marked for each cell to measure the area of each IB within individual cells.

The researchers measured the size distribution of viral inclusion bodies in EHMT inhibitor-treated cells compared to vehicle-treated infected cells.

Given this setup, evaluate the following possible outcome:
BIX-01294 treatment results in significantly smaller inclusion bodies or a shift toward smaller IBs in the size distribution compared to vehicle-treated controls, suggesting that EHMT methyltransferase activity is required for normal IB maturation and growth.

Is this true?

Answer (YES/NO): YES